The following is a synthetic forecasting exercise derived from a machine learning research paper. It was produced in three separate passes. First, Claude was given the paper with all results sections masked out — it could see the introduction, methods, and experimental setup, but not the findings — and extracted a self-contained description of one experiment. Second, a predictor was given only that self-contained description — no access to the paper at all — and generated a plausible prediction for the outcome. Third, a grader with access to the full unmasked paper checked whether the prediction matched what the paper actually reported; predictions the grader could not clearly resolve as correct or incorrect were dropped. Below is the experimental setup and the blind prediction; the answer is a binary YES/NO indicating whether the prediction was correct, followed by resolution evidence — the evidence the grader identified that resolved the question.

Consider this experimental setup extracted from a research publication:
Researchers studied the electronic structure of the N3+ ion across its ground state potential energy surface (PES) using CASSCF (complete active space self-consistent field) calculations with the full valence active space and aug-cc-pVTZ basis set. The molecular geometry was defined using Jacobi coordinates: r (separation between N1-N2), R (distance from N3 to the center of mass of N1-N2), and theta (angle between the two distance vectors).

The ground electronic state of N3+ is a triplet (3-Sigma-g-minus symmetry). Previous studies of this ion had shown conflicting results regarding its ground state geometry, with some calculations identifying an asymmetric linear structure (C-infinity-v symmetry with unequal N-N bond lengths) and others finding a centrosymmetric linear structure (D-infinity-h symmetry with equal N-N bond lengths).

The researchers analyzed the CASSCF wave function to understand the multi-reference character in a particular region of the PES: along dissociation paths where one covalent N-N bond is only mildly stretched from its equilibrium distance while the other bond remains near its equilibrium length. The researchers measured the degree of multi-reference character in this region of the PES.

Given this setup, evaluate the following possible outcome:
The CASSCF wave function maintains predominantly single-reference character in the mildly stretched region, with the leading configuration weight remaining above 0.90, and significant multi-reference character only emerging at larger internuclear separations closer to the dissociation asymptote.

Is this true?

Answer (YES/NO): NO